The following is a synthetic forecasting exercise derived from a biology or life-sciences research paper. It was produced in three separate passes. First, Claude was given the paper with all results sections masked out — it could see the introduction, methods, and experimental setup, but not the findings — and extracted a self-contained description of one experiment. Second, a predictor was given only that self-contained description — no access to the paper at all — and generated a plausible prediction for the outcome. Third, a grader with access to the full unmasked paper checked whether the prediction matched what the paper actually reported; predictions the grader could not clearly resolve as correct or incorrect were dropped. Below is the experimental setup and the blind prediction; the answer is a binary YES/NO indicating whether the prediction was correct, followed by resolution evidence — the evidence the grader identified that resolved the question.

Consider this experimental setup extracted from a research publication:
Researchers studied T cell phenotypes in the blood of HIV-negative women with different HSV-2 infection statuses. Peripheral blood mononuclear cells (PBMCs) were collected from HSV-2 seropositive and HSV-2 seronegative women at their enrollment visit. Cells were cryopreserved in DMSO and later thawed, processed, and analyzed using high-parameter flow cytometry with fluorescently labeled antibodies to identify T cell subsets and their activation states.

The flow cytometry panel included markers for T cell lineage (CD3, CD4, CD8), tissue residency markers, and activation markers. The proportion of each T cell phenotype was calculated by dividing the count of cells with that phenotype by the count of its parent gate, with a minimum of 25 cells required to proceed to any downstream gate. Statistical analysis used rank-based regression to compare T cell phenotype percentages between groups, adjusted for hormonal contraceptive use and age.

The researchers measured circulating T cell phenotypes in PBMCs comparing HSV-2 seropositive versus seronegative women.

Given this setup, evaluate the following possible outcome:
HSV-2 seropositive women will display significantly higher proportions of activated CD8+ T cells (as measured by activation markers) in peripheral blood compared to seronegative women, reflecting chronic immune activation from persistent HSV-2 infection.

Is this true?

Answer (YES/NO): NO